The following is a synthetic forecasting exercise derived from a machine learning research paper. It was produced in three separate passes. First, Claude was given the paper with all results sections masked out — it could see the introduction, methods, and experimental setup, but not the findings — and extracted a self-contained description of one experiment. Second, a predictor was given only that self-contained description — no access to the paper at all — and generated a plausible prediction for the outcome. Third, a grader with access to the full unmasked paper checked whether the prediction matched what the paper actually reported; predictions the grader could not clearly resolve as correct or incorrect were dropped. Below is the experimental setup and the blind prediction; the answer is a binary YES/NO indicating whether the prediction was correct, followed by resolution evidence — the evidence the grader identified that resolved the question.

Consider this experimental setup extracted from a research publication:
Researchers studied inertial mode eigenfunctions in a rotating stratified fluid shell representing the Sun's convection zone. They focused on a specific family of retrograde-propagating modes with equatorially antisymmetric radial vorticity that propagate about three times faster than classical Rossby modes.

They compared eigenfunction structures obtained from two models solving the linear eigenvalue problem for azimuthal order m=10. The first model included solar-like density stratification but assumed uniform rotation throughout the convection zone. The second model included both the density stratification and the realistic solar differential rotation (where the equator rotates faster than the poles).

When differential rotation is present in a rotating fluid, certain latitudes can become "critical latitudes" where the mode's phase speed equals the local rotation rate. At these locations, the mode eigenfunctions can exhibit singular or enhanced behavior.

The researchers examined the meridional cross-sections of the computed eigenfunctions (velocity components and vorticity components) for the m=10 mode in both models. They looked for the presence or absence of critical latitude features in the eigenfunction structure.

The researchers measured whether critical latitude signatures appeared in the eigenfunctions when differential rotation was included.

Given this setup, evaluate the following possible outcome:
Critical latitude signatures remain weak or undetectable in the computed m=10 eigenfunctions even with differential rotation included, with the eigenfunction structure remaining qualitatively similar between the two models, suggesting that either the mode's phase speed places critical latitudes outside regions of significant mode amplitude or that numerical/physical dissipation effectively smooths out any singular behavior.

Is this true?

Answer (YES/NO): NO